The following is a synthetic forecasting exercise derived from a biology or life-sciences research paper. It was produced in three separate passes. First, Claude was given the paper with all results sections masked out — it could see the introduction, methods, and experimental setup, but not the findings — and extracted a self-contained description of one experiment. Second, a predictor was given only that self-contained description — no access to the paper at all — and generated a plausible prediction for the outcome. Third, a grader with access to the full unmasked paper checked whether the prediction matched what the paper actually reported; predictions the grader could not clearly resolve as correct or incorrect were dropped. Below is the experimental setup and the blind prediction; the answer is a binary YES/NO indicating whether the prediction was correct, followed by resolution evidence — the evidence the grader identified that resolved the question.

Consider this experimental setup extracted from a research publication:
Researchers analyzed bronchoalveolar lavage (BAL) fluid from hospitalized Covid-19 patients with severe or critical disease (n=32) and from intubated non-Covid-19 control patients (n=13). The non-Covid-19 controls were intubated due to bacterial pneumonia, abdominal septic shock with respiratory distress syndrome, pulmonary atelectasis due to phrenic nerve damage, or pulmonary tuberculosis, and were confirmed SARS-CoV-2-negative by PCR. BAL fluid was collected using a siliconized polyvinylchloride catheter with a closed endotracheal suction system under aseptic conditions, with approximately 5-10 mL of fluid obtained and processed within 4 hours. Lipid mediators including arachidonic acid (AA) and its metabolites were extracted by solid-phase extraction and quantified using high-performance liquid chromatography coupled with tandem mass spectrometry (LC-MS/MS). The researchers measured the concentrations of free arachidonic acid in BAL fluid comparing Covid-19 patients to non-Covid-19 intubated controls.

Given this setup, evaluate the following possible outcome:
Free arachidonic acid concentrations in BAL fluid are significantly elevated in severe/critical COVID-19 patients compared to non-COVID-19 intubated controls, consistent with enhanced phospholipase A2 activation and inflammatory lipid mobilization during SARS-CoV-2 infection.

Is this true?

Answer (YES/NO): NO